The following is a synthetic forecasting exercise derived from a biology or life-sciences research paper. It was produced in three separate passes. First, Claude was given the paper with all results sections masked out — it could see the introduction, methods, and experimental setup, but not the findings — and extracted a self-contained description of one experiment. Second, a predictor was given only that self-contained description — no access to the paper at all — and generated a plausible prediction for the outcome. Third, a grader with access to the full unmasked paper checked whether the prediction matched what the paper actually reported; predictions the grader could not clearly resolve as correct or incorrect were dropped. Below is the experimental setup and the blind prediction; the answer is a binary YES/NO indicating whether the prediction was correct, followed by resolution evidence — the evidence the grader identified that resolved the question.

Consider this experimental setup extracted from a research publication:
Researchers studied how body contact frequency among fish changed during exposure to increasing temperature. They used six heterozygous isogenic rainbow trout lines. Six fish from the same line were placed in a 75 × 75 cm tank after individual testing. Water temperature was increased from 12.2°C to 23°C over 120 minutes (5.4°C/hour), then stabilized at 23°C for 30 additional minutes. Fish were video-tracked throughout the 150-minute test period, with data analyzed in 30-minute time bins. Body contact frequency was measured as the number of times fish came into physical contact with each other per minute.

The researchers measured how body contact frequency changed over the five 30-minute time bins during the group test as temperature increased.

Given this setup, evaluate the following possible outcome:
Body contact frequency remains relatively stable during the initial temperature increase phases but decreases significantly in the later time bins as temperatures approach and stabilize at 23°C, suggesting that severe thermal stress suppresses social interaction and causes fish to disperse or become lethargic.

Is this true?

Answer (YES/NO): NO